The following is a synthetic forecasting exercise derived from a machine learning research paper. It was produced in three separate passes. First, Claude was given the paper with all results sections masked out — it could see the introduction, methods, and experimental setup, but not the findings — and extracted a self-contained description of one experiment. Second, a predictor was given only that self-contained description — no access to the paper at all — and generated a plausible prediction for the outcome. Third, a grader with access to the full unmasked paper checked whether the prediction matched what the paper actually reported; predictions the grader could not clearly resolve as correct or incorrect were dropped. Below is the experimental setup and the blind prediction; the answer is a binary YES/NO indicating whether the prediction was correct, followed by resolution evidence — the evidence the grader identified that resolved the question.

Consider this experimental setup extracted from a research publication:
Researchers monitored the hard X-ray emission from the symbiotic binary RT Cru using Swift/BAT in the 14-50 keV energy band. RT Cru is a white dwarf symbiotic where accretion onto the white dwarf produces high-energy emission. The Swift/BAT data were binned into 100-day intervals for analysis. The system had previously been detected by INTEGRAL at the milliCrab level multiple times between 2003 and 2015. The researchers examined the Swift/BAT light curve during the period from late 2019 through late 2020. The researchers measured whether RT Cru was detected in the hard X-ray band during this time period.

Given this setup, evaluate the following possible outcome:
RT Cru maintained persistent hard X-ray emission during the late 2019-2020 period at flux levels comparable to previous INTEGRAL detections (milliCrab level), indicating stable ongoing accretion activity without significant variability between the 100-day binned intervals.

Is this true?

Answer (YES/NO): NO